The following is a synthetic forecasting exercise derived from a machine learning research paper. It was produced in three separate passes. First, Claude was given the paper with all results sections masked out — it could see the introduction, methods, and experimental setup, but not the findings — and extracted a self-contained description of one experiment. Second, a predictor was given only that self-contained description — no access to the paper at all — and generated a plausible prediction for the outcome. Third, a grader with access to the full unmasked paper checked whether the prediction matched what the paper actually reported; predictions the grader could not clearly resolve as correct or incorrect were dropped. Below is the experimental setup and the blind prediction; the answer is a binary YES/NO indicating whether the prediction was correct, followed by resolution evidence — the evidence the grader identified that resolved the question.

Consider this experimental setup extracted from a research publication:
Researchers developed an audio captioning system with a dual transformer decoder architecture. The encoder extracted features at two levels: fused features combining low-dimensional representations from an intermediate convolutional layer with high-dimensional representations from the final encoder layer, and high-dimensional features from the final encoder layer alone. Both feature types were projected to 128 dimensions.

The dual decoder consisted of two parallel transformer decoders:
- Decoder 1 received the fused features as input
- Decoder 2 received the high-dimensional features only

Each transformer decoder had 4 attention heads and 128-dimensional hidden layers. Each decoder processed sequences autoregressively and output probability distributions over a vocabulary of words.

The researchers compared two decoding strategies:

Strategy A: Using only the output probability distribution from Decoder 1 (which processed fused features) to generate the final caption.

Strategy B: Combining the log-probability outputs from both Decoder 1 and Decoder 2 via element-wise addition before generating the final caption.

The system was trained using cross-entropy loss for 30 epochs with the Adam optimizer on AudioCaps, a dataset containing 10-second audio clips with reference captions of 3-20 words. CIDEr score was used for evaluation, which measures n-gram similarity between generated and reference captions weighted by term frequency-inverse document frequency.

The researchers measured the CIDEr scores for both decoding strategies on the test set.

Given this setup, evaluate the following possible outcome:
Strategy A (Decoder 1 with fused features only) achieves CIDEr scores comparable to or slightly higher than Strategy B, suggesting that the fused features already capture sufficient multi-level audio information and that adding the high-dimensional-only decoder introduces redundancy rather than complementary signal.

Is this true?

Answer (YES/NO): NO